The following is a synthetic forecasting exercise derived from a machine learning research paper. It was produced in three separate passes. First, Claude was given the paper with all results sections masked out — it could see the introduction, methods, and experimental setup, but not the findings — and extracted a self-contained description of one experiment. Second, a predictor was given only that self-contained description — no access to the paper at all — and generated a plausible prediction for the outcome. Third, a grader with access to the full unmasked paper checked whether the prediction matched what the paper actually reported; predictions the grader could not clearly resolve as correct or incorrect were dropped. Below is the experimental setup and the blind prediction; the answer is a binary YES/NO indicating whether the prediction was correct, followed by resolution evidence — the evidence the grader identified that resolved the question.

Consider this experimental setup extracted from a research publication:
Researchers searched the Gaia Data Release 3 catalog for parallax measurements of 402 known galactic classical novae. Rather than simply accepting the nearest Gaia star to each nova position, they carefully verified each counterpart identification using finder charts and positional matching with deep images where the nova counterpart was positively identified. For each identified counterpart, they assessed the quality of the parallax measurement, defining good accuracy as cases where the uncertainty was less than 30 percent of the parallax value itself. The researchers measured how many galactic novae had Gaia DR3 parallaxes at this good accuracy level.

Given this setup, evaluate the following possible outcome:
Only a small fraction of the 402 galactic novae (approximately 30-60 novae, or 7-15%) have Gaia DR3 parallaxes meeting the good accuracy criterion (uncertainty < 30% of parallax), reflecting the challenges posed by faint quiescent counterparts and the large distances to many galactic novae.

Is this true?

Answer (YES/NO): NO